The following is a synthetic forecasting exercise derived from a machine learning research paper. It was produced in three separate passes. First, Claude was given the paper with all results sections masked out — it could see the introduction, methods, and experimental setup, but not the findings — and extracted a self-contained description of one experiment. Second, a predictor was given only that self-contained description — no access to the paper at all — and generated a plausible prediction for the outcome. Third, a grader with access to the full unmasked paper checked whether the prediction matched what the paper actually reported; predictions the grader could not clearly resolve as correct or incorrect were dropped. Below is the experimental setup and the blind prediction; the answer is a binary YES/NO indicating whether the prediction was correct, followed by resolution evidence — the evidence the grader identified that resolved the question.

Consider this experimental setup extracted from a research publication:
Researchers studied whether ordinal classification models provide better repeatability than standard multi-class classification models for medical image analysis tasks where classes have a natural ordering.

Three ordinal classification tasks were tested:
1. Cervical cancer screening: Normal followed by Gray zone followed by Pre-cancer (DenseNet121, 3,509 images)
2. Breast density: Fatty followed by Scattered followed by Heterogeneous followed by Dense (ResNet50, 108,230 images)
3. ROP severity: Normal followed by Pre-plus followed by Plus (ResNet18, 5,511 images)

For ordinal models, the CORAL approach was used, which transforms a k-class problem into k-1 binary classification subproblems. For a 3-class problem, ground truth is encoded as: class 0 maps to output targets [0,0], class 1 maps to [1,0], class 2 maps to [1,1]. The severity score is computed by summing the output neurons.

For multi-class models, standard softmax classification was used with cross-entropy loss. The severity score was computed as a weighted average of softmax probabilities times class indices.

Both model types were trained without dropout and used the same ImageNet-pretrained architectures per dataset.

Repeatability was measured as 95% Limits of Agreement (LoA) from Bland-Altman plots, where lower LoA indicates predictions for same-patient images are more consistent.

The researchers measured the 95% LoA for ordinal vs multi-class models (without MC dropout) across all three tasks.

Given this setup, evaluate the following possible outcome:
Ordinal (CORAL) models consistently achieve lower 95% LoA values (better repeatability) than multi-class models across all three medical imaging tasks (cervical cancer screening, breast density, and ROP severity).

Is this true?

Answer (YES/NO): NO